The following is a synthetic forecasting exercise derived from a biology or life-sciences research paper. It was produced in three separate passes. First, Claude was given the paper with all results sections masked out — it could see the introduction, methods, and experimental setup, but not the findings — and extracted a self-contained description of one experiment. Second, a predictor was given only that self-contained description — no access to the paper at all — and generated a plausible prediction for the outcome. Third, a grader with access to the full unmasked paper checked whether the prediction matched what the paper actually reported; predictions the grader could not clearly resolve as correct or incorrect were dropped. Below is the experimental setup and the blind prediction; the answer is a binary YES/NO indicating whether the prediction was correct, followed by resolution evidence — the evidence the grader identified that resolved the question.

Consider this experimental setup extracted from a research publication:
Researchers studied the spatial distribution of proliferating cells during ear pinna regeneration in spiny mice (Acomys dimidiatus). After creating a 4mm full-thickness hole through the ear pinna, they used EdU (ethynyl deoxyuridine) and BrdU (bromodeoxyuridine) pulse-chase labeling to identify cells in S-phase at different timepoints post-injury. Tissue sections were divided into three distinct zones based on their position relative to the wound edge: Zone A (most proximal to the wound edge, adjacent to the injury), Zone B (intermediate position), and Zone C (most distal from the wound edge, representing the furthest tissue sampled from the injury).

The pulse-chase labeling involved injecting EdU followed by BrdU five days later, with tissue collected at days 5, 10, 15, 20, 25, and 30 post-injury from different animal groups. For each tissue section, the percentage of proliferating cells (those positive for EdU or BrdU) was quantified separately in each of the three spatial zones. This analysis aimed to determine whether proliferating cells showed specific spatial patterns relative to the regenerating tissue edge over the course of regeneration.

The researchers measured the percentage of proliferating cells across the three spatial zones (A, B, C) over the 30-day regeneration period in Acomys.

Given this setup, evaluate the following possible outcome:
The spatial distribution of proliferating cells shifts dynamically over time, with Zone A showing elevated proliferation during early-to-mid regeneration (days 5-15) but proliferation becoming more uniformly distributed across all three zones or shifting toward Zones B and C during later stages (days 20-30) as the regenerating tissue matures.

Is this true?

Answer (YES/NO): NO